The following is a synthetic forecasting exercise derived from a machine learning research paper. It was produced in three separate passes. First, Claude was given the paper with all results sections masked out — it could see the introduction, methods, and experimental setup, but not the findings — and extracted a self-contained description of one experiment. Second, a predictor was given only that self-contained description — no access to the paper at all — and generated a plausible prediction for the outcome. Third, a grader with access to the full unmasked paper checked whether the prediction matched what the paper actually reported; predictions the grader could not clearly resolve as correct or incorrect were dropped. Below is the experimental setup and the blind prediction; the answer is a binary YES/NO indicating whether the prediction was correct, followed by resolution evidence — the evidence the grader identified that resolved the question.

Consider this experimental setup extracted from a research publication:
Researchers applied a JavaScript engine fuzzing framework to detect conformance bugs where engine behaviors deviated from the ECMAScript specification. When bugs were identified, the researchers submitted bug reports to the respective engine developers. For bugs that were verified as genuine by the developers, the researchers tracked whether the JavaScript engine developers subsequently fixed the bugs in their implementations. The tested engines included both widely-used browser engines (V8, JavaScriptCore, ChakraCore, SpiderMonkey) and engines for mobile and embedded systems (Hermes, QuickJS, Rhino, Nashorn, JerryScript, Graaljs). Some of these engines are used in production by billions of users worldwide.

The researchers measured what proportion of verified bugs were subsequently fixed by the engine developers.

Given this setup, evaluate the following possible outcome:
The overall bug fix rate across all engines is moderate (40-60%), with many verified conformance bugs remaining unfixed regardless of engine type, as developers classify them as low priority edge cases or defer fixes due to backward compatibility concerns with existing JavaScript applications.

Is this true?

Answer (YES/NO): NO